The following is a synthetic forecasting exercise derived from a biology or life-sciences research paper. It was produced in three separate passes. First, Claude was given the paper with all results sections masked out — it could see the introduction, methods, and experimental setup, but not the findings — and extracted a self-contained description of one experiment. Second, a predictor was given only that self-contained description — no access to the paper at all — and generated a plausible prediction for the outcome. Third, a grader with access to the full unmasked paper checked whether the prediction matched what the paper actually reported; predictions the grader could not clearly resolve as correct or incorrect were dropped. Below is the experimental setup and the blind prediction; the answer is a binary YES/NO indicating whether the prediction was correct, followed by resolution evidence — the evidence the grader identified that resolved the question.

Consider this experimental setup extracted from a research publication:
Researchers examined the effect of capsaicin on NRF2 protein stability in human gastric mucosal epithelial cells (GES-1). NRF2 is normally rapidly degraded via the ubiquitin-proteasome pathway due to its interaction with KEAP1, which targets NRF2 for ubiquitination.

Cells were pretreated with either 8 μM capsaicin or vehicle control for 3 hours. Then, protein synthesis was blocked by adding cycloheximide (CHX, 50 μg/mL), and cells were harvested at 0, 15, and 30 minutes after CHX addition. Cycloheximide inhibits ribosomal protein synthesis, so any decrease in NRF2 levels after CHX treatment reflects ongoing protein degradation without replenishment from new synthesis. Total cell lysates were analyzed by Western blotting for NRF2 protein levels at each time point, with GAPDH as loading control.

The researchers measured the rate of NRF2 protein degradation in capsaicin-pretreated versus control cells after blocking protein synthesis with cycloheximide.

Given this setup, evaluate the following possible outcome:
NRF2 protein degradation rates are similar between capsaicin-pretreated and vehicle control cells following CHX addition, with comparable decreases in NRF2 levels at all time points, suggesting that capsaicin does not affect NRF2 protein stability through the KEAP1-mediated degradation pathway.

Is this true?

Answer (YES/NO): NO